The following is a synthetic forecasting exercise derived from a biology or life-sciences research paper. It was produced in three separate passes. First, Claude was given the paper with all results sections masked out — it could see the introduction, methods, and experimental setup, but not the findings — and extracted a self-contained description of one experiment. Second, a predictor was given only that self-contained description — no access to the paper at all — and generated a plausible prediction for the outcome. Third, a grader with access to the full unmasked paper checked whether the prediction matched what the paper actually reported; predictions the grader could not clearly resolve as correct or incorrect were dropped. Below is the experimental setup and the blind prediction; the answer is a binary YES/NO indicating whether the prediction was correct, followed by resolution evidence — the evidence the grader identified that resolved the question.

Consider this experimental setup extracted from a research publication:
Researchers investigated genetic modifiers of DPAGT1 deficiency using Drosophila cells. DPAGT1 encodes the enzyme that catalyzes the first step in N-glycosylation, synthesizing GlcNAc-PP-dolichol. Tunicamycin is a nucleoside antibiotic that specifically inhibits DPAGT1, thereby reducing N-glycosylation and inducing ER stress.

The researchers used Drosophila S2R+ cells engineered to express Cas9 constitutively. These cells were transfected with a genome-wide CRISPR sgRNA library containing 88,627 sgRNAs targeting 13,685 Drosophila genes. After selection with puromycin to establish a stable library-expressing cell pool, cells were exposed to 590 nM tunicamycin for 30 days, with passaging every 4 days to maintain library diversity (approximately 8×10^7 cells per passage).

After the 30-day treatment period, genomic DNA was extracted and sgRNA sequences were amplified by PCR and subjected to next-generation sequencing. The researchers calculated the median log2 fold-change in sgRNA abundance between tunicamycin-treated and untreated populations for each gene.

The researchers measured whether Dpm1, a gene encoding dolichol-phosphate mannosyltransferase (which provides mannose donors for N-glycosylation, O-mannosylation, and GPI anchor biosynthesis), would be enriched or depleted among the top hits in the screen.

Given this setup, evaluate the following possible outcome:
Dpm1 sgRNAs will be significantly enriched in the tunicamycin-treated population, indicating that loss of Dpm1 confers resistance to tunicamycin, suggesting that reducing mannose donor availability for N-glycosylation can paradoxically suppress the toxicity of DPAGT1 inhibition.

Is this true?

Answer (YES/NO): YES